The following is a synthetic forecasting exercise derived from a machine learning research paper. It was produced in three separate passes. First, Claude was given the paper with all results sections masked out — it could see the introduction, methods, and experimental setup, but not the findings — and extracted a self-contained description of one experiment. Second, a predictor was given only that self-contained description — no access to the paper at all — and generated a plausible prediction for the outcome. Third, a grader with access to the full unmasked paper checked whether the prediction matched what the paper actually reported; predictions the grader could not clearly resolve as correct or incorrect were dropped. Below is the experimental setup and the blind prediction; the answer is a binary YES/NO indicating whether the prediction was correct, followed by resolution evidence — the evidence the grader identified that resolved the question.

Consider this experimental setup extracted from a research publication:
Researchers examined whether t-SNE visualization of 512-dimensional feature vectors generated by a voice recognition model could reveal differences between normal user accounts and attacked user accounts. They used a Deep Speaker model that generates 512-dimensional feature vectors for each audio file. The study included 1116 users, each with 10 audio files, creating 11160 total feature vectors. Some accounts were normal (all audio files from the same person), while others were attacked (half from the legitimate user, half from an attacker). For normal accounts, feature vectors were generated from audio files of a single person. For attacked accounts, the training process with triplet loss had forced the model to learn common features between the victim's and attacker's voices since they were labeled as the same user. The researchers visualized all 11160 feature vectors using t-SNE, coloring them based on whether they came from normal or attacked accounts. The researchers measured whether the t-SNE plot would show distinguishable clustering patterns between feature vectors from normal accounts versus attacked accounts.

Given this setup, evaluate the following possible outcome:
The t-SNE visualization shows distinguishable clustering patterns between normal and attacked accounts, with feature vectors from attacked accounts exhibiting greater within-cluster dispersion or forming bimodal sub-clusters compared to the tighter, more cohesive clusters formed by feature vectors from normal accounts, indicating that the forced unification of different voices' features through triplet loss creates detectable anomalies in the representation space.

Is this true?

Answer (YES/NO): NO